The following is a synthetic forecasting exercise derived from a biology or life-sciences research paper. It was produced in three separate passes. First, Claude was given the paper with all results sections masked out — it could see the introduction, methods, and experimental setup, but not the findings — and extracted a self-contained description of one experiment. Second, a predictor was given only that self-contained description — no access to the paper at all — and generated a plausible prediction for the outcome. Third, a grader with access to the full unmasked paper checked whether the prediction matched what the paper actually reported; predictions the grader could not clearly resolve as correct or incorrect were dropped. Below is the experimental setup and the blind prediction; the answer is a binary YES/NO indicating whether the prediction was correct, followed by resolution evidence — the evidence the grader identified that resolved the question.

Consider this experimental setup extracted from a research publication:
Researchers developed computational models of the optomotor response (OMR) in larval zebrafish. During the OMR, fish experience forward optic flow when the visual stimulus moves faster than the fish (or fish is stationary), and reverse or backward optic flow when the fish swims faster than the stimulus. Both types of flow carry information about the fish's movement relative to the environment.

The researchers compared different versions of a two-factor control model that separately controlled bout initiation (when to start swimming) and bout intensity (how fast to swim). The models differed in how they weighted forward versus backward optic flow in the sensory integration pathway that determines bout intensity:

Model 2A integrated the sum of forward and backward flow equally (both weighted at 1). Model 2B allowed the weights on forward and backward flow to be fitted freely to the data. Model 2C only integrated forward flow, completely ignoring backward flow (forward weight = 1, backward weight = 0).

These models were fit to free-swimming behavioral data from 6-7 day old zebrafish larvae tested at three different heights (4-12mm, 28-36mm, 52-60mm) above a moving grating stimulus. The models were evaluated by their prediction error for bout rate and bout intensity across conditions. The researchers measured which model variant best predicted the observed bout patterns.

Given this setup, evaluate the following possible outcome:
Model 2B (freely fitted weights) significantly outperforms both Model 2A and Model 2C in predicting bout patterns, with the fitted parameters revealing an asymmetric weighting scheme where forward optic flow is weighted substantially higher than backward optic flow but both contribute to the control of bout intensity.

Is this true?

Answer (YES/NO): NO